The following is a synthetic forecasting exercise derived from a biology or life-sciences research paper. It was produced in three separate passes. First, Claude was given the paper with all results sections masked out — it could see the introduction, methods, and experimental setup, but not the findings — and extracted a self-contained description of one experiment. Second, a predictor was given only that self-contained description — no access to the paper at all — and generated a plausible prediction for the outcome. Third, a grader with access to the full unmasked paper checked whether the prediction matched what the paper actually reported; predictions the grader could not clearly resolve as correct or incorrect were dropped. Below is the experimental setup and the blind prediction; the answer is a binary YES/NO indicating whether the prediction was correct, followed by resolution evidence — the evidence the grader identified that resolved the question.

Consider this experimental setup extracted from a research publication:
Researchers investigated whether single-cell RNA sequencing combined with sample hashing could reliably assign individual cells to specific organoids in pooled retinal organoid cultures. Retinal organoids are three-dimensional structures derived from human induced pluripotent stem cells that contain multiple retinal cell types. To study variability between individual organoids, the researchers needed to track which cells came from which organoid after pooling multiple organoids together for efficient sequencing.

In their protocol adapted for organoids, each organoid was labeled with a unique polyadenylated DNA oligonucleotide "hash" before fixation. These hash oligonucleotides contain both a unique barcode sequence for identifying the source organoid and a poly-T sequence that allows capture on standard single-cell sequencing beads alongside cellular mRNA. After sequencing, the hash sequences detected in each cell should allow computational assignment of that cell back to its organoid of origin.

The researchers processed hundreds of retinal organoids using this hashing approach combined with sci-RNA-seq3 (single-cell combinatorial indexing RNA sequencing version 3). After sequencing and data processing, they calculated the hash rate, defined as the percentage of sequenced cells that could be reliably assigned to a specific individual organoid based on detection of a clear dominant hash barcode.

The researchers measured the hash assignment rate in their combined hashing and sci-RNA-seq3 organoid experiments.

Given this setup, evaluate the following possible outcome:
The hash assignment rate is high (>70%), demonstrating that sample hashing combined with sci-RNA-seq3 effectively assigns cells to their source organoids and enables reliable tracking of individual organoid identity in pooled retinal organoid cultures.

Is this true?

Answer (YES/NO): NO